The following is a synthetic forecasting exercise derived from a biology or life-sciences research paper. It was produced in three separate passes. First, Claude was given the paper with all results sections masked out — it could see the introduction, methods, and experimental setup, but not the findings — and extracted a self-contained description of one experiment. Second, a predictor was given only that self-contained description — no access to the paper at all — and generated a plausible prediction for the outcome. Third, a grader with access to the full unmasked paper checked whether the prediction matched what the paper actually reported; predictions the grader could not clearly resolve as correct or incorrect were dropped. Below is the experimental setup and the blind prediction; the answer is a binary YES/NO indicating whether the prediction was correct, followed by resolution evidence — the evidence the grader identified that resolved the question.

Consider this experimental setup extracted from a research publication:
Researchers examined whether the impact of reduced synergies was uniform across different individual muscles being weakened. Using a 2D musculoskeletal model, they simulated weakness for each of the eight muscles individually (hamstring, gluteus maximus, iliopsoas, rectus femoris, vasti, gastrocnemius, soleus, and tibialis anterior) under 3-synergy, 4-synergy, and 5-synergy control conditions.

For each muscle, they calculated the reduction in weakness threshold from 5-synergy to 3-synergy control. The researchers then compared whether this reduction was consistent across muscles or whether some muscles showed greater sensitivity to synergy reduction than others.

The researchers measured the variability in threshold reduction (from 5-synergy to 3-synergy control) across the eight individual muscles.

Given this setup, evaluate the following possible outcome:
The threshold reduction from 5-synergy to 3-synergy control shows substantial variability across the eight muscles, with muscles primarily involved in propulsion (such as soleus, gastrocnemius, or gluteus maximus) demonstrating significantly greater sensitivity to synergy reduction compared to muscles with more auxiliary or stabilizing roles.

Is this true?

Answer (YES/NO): NO